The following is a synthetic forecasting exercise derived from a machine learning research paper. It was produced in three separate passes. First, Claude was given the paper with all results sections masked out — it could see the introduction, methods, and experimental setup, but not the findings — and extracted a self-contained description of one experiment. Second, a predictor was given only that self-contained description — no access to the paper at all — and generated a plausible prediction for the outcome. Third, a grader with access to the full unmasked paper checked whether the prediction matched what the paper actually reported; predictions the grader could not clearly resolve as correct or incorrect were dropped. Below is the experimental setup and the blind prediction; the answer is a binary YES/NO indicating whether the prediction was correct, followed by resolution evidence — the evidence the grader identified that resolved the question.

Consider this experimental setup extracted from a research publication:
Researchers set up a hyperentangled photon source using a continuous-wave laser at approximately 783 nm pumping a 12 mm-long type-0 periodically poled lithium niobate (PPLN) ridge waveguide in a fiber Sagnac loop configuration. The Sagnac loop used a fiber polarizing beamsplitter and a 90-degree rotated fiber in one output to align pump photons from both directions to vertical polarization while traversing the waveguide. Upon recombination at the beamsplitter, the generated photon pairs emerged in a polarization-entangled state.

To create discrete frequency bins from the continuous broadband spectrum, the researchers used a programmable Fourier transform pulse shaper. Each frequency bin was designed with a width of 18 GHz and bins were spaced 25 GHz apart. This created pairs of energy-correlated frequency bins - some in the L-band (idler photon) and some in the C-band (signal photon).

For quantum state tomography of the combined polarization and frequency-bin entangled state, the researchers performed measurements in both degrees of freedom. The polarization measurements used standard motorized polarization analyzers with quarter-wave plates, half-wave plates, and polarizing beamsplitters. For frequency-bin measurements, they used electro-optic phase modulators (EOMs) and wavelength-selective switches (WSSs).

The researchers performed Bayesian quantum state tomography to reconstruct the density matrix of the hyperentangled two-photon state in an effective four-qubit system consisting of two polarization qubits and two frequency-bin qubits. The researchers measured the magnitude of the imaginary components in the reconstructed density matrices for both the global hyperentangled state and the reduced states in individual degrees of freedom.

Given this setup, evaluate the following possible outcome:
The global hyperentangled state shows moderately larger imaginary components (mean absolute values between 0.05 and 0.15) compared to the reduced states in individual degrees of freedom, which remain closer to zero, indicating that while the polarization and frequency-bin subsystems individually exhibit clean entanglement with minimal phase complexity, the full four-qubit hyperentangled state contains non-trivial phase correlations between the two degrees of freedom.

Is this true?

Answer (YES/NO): NO